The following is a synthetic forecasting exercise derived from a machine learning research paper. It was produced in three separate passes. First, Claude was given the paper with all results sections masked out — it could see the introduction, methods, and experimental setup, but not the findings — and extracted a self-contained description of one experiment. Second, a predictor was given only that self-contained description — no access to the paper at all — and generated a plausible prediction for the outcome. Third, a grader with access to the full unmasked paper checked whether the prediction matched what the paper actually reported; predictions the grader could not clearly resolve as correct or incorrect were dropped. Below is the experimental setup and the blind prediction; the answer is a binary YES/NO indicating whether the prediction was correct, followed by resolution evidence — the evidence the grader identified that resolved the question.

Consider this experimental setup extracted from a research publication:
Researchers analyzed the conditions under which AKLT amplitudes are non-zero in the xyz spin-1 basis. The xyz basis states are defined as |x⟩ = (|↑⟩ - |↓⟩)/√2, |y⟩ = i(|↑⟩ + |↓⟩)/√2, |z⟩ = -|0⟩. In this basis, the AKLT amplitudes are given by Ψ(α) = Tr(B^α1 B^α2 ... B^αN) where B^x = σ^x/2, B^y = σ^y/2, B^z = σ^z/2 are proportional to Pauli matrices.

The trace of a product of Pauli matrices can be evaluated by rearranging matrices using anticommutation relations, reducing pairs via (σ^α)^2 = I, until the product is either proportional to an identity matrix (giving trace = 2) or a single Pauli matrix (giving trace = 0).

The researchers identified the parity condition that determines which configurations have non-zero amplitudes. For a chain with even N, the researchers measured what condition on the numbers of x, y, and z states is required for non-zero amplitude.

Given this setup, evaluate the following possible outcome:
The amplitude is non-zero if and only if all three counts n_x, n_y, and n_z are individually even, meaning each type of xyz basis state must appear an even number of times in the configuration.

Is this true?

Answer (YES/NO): YES